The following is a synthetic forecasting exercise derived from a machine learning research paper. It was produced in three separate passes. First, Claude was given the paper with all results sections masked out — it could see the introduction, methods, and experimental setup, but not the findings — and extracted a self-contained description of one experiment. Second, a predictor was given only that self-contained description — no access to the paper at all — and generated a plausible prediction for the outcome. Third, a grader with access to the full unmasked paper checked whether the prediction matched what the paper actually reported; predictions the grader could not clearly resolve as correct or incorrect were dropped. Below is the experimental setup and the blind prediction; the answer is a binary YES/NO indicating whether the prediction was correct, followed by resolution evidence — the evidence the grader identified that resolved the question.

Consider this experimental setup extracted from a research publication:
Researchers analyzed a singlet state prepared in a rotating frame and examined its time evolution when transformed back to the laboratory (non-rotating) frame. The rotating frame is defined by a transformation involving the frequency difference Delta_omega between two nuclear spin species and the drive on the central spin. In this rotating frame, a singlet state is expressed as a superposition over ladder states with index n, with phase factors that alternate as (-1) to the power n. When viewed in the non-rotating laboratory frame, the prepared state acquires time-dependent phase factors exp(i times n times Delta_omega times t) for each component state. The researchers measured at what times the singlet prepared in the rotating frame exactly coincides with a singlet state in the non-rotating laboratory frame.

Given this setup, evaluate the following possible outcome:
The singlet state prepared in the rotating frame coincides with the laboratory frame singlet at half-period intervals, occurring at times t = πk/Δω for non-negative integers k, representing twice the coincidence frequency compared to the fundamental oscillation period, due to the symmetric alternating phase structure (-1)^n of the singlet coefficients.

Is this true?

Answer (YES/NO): NO